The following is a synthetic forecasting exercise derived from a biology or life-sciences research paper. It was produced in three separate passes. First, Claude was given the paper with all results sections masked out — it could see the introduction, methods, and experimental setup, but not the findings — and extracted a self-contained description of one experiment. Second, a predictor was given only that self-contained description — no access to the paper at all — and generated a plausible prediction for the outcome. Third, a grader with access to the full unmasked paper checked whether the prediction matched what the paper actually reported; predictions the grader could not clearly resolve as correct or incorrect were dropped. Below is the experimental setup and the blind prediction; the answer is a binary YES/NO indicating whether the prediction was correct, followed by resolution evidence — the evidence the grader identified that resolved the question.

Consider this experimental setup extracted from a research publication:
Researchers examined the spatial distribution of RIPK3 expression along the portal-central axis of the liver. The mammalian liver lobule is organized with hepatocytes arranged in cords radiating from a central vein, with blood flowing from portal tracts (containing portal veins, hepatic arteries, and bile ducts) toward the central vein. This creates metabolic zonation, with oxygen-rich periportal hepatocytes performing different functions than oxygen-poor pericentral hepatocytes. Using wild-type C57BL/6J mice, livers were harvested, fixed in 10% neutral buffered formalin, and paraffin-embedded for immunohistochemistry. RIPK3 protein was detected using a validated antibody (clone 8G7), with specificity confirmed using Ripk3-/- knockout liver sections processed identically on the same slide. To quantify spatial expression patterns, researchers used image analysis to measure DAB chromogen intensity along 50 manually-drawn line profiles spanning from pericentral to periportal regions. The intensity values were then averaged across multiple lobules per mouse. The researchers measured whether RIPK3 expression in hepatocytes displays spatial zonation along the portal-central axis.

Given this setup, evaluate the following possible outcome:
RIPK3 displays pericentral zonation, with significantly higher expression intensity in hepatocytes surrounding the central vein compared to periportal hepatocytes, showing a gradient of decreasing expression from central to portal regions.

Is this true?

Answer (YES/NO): NO